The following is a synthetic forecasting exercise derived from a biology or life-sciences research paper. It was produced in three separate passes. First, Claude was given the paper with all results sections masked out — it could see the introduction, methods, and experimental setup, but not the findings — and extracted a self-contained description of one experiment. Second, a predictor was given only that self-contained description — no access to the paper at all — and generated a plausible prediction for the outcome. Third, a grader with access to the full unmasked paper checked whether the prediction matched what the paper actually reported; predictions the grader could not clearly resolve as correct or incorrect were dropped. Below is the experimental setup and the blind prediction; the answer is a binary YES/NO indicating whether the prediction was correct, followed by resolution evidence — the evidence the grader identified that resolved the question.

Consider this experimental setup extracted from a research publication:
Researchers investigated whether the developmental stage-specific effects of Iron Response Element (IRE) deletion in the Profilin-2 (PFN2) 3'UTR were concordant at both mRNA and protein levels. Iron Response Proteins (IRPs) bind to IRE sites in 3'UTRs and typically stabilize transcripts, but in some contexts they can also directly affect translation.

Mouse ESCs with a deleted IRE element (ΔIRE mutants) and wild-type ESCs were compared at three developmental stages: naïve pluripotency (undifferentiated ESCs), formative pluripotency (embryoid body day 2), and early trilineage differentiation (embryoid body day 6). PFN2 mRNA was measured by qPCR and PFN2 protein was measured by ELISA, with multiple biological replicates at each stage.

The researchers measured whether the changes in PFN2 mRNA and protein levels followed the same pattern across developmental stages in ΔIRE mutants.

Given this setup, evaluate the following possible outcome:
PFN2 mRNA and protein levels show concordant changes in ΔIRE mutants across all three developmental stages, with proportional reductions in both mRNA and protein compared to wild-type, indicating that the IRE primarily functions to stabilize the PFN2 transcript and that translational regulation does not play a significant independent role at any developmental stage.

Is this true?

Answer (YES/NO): NO